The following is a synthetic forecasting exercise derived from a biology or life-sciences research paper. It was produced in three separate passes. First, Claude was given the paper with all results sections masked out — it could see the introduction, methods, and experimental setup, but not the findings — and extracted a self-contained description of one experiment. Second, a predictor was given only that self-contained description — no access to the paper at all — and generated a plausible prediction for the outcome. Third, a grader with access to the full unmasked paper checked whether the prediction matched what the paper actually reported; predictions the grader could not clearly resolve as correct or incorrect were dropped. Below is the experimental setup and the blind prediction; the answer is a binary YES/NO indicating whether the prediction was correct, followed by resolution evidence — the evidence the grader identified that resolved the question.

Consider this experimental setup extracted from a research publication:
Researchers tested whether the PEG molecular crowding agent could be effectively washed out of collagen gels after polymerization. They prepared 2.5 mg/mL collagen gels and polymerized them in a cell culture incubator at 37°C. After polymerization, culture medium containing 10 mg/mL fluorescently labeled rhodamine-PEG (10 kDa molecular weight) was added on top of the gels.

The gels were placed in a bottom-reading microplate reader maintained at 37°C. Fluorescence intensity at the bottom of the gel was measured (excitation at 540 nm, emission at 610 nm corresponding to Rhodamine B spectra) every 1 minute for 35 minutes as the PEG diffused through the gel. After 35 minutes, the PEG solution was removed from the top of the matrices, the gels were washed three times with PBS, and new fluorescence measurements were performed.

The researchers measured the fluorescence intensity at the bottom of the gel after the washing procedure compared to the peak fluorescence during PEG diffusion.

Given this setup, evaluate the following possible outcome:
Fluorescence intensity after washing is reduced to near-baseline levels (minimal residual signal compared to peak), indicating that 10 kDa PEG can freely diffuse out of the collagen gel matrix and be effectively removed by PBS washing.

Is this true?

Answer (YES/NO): YES